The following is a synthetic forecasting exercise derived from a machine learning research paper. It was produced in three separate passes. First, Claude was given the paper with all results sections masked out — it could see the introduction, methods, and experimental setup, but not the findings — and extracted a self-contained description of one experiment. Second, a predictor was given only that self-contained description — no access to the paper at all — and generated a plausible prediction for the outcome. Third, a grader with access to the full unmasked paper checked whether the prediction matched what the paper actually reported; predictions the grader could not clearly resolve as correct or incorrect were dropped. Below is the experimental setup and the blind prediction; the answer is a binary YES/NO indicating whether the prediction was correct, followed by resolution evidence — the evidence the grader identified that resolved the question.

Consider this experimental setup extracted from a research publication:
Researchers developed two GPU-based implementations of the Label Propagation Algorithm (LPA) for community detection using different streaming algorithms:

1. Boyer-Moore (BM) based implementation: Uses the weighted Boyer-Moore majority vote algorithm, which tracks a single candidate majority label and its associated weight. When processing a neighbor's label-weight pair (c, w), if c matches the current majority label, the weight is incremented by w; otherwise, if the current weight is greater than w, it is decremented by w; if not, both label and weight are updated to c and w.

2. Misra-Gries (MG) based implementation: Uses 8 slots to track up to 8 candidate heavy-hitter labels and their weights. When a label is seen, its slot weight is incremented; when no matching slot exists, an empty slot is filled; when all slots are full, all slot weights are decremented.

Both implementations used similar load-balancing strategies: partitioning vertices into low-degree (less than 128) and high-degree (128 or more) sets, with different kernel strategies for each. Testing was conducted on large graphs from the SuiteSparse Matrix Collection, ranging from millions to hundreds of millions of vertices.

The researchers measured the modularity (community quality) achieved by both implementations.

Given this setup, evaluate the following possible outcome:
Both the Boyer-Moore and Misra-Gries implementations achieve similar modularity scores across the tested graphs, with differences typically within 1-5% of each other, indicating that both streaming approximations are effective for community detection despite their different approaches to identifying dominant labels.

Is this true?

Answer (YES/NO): NO